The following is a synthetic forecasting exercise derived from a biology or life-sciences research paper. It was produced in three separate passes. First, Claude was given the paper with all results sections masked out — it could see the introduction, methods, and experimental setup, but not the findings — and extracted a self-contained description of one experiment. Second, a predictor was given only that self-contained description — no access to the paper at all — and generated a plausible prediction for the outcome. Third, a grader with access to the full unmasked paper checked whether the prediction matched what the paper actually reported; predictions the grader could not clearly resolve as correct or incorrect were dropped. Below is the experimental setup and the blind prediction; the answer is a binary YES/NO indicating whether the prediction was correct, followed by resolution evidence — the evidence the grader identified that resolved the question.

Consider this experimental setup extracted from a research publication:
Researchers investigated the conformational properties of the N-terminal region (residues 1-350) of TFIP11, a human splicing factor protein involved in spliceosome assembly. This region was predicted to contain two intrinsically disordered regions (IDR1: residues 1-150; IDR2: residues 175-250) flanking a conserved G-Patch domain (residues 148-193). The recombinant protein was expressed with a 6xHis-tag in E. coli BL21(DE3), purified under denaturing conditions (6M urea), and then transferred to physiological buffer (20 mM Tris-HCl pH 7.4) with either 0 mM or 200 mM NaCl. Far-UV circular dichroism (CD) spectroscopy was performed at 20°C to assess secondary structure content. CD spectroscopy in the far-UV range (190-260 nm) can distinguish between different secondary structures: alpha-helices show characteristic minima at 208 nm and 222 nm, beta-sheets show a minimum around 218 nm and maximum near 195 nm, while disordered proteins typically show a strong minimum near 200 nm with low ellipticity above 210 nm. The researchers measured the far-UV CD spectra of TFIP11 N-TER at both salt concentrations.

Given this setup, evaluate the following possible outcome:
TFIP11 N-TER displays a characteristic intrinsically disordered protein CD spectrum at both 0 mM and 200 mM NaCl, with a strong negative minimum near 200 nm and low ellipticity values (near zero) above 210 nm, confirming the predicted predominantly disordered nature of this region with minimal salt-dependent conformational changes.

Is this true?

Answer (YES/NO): NO